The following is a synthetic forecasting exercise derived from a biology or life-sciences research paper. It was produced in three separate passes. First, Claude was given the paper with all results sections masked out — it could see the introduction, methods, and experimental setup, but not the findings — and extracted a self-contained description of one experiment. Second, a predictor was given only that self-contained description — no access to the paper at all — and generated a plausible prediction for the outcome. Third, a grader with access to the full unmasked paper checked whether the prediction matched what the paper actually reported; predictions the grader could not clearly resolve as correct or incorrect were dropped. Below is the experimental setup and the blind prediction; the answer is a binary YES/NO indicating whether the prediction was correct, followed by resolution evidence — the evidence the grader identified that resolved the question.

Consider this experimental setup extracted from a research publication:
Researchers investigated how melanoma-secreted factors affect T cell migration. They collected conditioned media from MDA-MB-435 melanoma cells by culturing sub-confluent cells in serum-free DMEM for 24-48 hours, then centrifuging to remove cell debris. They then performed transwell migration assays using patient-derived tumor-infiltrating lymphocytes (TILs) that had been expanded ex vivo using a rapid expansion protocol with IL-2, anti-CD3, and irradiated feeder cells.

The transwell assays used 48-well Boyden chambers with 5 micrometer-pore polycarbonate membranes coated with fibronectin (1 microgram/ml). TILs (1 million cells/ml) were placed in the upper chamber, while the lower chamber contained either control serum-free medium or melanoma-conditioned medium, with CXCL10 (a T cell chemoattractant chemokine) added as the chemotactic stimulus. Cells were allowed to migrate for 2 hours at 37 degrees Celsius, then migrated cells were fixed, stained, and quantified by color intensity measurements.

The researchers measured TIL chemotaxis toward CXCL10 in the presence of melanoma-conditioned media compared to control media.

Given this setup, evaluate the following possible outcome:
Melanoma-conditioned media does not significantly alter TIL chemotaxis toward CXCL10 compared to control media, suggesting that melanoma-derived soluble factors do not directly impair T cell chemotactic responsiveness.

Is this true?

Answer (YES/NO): NO